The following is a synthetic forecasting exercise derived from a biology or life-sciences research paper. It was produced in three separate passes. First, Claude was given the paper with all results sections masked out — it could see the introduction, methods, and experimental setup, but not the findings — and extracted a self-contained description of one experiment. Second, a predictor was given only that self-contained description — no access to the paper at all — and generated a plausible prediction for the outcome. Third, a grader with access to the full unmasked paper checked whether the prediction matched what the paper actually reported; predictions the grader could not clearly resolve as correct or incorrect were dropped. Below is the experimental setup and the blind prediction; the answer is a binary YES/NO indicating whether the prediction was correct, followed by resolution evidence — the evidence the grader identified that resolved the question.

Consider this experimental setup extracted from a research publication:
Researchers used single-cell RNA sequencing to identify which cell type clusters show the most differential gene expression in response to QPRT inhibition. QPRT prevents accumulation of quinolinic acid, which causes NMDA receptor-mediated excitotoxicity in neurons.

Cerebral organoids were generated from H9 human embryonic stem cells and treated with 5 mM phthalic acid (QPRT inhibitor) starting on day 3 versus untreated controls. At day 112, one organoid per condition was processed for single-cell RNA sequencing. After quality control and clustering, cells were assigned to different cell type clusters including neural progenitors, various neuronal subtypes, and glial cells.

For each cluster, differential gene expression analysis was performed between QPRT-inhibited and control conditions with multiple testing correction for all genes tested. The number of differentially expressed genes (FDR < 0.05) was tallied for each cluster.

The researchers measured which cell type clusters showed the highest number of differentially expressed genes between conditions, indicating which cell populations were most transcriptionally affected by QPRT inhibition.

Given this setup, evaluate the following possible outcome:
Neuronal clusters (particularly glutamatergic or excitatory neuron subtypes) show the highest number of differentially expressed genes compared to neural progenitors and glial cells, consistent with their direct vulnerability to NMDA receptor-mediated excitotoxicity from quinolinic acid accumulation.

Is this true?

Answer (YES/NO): YES